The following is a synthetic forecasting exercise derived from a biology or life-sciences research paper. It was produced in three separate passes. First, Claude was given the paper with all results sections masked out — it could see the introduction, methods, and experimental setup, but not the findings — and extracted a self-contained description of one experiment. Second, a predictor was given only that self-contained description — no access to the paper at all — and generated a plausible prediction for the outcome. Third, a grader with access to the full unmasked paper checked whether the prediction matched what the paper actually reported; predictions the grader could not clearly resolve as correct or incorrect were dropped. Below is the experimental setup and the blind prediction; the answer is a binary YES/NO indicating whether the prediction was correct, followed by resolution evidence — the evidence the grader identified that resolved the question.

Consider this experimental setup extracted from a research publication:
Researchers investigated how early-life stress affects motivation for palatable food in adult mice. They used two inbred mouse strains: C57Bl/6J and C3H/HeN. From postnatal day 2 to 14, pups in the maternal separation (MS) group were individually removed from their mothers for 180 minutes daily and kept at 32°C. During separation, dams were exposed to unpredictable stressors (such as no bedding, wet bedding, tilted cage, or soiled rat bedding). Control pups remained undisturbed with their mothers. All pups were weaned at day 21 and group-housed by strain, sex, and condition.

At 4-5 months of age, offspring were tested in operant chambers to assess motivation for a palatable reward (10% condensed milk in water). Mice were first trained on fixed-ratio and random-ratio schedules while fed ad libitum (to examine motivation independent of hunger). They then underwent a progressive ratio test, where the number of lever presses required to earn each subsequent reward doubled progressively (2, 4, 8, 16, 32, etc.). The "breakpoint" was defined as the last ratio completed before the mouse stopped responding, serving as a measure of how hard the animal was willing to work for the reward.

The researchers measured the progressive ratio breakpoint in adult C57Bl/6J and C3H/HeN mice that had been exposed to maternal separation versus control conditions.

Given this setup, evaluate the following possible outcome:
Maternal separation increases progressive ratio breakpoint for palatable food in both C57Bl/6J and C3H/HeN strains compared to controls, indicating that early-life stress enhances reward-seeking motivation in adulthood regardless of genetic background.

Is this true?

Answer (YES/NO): NO